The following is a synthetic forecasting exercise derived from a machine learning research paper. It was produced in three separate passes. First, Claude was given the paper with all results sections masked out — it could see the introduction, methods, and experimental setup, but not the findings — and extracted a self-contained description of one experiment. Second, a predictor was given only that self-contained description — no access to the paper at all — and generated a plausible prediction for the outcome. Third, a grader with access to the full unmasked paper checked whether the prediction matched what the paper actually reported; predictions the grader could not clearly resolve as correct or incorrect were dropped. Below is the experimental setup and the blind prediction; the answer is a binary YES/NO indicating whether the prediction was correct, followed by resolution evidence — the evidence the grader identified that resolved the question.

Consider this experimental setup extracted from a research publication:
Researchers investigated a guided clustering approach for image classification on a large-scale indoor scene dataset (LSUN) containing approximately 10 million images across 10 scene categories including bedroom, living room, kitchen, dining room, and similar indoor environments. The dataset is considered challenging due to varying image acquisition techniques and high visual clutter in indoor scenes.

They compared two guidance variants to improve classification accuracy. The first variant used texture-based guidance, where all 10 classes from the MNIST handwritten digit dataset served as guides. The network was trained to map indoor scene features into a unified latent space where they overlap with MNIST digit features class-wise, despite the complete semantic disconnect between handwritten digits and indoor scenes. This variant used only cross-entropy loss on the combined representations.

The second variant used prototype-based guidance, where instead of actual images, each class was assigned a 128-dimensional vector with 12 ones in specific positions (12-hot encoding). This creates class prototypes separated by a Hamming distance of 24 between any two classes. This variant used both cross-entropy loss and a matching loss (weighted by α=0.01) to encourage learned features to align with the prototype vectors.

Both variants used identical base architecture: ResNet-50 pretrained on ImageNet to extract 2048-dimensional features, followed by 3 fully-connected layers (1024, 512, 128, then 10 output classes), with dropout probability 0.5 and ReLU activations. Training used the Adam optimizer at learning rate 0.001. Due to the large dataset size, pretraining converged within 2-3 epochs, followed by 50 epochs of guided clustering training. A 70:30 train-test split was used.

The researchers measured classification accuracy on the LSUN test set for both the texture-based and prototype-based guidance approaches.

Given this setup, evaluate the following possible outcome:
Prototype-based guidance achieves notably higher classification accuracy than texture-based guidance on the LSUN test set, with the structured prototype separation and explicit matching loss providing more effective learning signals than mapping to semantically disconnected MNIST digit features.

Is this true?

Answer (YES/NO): NO